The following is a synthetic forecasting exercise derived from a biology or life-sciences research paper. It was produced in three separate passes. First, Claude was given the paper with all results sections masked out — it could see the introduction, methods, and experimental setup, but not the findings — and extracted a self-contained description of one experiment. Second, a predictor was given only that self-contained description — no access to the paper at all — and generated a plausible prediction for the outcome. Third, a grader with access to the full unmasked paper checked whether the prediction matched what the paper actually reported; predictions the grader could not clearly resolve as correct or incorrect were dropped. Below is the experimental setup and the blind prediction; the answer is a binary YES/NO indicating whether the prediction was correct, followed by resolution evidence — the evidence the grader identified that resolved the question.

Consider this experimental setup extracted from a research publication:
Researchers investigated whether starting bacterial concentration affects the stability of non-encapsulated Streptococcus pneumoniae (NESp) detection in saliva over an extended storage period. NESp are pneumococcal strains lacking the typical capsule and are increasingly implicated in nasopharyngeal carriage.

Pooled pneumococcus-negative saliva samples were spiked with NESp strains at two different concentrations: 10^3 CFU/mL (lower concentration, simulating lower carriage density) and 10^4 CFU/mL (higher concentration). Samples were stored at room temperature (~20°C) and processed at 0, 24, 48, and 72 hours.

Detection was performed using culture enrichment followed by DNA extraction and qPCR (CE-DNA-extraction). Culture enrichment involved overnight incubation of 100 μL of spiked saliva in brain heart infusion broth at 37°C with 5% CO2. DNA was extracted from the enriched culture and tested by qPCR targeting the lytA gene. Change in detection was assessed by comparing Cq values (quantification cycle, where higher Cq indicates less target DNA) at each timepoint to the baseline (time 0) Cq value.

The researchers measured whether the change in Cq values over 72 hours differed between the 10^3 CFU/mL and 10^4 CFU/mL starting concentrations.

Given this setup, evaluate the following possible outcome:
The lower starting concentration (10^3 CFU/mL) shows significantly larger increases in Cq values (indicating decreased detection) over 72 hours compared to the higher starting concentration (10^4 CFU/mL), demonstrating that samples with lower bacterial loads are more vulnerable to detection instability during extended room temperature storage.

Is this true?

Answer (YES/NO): NO